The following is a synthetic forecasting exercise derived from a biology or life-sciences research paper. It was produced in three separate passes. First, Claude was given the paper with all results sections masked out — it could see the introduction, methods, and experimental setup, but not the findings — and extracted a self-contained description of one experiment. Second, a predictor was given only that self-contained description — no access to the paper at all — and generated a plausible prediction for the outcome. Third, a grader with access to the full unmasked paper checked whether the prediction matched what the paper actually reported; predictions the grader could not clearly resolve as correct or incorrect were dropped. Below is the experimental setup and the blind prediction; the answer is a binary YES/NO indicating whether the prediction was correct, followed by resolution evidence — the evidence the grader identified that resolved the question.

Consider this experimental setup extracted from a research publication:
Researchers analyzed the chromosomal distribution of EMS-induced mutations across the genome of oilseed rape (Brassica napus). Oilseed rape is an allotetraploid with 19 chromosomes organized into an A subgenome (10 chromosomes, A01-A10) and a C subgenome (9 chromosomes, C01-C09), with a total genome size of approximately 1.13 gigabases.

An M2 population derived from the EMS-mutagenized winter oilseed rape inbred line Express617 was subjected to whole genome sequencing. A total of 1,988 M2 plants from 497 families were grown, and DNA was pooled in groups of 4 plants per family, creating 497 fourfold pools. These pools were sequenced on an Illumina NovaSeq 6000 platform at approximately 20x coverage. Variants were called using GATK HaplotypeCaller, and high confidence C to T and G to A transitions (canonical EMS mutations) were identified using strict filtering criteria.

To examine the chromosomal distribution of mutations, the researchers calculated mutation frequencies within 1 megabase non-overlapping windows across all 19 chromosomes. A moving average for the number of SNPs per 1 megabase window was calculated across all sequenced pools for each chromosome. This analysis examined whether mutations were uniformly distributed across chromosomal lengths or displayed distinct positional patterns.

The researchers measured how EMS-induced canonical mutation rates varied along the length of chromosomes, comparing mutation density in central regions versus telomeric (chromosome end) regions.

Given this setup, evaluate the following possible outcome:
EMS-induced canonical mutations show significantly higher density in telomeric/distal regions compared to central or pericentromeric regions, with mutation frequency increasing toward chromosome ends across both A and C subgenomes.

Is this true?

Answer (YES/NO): NO